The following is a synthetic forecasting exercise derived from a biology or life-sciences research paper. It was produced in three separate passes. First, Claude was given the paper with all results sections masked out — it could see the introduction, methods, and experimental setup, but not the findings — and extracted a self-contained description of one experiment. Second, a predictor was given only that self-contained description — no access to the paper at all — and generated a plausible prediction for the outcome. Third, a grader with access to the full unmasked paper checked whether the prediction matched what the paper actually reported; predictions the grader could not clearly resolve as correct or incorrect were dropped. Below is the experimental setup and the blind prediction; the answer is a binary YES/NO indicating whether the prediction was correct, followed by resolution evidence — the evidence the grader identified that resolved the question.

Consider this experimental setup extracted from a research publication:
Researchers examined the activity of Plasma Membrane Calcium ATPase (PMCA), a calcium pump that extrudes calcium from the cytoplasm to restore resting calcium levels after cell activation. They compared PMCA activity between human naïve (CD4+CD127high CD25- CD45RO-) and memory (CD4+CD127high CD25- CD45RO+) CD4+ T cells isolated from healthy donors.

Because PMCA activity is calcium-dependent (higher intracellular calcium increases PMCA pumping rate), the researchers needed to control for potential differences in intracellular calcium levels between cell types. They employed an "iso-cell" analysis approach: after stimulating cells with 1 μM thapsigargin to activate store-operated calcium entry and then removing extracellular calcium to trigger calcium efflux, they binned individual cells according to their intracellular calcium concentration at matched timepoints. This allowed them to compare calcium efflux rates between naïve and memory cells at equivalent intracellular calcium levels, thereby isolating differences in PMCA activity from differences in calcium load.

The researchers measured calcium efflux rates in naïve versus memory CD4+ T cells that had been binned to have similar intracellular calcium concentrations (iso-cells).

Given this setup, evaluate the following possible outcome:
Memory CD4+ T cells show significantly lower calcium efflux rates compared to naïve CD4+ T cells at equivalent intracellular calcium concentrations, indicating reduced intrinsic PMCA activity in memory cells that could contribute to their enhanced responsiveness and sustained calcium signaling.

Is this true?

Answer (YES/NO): NO